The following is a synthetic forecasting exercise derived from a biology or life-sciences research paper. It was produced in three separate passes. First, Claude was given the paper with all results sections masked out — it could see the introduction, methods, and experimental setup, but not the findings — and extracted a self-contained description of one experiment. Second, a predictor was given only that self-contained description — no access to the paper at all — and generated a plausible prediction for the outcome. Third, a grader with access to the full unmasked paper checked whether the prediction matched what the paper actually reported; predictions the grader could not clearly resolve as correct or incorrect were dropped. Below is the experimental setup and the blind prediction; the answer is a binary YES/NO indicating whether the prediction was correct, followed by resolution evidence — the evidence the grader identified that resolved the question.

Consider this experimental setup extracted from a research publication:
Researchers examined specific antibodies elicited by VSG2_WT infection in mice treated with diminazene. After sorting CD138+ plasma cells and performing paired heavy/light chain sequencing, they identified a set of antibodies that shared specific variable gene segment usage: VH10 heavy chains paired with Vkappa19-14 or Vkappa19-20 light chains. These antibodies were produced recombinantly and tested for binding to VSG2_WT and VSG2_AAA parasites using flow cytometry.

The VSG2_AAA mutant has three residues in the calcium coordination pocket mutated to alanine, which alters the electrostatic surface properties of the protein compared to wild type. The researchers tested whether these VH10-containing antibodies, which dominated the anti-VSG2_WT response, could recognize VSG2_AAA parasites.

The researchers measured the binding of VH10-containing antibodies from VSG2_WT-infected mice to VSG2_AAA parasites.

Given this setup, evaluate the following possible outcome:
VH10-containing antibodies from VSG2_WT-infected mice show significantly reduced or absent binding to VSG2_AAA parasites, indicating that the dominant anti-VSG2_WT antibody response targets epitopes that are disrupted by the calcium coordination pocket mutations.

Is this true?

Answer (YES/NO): YES